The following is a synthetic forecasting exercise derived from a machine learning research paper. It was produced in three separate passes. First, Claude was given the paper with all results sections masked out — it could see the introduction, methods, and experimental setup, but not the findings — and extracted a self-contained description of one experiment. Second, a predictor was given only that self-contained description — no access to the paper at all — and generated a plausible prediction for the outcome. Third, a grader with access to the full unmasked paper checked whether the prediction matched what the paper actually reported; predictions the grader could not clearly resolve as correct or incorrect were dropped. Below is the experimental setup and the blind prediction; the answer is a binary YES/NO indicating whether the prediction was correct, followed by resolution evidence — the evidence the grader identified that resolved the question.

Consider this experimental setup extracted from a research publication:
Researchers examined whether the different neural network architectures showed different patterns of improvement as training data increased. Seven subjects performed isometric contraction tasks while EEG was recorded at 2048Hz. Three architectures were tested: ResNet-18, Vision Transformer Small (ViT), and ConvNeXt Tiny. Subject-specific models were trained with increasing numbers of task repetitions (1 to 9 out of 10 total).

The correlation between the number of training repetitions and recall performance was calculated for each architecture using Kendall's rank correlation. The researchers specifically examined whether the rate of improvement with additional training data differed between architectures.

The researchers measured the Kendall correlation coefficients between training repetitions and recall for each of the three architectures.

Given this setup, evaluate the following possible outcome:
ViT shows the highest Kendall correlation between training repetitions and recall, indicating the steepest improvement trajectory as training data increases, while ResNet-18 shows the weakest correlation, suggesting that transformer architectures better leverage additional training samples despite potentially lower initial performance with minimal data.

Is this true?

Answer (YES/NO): NO